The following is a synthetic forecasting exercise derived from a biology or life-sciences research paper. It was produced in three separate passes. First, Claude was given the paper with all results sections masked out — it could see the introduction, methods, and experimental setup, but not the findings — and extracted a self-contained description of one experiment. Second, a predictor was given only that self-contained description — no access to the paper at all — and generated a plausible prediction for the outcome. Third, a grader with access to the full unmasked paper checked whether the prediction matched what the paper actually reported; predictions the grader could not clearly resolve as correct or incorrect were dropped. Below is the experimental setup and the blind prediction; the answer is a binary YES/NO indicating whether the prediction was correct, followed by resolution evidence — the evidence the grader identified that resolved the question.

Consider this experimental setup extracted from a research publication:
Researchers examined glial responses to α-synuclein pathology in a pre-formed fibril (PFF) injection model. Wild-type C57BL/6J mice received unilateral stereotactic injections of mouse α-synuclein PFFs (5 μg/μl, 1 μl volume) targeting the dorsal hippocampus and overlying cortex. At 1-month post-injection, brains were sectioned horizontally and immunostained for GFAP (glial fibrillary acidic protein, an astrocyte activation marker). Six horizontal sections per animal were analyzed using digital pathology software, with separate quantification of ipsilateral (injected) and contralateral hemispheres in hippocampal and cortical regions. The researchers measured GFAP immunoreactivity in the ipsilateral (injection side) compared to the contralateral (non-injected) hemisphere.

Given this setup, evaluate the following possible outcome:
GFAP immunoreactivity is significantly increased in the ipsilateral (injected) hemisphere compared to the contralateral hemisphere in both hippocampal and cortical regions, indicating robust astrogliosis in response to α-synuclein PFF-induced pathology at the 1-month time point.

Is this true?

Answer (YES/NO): NO